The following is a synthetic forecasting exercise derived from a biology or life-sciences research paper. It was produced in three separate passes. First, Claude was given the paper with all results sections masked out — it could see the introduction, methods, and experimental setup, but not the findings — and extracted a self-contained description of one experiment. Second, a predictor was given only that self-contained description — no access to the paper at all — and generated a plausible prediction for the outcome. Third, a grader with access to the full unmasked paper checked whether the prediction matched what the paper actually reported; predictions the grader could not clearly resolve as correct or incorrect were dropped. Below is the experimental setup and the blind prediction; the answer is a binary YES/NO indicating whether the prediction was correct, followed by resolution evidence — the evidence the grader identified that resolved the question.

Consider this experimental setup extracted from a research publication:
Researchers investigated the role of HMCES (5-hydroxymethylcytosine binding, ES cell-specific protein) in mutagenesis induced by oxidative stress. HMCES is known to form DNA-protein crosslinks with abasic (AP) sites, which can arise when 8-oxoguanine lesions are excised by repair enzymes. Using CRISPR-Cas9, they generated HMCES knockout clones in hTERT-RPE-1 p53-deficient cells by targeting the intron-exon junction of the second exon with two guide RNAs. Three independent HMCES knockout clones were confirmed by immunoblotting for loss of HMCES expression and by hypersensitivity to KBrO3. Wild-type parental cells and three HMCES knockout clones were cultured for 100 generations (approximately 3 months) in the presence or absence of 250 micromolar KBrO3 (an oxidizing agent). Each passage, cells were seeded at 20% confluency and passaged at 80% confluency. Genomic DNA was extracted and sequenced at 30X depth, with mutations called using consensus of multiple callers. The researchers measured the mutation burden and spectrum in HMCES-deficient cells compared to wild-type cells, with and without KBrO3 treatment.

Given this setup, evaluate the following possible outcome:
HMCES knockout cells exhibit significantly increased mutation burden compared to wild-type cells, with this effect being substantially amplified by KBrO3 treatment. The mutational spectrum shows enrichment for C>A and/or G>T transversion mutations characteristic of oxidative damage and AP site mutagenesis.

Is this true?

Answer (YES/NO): NO